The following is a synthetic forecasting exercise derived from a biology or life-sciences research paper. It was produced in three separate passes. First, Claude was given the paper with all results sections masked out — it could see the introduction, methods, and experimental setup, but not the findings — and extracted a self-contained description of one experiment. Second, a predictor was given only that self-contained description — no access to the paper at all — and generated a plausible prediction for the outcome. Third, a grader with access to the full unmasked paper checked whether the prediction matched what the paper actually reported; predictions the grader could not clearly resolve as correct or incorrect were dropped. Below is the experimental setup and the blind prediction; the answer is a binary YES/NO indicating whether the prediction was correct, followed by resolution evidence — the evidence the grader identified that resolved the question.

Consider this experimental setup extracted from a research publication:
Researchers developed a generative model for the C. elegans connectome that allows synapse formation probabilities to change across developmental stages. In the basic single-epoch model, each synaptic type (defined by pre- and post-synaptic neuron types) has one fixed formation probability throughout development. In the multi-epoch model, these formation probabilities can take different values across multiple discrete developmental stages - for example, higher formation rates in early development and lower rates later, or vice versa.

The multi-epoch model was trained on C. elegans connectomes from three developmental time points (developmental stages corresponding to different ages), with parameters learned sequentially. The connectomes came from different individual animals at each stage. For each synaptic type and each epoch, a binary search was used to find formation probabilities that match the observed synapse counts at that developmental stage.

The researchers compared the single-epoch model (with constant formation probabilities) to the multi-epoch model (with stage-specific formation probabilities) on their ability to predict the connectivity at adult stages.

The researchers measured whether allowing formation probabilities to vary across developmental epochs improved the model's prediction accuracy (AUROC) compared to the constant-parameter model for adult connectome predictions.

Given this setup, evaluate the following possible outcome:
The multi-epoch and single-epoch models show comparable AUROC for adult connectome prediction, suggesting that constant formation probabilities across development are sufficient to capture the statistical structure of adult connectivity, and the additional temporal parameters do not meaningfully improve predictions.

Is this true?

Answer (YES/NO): YES